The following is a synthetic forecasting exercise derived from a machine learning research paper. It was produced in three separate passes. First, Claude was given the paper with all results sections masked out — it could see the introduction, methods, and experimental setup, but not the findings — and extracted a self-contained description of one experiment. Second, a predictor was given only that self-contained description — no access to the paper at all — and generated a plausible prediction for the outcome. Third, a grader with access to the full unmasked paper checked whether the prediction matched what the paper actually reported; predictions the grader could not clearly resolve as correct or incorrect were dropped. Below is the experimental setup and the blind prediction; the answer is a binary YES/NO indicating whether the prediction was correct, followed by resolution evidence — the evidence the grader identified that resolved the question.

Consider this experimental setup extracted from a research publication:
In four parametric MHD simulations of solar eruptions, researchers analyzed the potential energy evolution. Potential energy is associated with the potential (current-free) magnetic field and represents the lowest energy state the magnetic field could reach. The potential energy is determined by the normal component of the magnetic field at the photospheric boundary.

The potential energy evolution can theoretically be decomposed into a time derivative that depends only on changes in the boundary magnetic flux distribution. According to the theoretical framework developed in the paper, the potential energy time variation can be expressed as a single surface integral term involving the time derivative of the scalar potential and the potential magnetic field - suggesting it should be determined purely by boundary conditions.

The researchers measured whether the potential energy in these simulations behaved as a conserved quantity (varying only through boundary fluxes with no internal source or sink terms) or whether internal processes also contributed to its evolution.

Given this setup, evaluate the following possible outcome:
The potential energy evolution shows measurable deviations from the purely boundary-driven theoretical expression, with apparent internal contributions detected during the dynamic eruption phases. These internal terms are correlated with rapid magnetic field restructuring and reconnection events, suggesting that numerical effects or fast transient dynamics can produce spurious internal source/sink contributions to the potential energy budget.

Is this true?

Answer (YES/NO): NO